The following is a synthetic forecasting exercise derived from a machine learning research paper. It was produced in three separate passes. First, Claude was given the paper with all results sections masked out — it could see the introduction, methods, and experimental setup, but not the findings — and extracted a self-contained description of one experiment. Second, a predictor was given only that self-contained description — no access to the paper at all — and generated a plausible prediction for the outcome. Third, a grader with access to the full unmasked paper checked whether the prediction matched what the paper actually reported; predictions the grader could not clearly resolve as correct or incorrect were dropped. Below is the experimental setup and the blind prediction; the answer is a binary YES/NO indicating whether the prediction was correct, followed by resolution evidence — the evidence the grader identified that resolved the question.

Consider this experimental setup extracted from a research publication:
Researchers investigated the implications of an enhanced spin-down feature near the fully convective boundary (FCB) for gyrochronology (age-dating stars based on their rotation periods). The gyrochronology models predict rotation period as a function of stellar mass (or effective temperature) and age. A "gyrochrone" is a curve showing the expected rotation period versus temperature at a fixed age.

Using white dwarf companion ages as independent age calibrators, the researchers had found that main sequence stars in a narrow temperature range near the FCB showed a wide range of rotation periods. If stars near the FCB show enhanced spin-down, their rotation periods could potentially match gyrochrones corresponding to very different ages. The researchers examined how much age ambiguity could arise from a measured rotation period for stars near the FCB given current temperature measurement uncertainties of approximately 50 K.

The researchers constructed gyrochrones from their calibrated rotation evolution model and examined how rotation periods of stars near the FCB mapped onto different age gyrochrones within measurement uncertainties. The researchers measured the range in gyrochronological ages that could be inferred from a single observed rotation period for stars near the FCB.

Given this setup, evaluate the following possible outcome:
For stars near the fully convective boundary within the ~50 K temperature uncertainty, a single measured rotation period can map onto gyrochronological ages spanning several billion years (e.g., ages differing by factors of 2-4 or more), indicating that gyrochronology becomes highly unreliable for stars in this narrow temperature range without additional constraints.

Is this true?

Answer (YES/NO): YES